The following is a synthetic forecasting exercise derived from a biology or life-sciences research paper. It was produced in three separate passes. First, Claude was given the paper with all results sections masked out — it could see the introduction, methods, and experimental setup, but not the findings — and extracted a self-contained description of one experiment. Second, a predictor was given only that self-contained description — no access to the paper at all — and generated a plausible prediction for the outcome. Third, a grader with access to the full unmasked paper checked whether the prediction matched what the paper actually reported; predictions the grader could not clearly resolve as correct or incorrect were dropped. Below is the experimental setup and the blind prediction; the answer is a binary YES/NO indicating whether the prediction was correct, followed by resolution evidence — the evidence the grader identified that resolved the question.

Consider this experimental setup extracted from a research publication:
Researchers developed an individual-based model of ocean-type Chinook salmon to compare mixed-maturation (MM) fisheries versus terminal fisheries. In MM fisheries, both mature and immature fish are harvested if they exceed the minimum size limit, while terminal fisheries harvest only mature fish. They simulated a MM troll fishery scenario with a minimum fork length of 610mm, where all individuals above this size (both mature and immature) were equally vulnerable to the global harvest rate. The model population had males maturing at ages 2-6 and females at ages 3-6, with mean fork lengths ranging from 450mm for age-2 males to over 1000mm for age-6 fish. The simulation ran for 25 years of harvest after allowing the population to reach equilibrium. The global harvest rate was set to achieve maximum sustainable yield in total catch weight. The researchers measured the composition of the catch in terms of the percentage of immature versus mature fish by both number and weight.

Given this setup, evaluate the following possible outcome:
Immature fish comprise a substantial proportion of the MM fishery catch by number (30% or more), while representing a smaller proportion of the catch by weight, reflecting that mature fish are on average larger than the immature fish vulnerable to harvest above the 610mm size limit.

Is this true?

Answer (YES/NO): YES